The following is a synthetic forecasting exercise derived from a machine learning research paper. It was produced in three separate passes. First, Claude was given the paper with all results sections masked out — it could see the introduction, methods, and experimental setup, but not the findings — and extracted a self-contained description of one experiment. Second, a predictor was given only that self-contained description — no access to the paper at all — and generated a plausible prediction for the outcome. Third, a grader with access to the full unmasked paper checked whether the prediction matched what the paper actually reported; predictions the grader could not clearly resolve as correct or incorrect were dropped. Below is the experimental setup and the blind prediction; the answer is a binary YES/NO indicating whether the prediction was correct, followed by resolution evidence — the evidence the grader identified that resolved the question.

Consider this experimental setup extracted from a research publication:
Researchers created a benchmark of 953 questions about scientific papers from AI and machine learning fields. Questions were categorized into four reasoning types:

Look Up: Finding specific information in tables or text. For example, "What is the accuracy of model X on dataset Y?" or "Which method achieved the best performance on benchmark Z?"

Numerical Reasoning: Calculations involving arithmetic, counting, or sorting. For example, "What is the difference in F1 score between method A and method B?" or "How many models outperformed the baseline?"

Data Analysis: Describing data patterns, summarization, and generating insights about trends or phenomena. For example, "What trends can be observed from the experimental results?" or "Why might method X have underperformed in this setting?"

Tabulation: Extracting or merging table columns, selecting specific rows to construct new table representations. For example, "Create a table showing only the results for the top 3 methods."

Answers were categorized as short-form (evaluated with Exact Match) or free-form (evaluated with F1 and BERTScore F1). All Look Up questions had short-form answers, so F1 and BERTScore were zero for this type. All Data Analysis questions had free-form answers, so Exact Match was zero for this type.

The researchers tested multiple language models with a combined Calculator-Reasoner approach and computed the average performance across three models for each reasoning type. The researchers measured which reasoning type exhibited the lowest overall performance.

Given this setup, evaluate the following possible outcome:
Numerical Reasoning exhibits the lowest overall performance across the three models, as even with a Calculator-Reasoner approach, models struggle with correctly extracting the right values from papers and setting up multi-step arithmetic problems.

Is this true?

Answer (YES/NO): NO